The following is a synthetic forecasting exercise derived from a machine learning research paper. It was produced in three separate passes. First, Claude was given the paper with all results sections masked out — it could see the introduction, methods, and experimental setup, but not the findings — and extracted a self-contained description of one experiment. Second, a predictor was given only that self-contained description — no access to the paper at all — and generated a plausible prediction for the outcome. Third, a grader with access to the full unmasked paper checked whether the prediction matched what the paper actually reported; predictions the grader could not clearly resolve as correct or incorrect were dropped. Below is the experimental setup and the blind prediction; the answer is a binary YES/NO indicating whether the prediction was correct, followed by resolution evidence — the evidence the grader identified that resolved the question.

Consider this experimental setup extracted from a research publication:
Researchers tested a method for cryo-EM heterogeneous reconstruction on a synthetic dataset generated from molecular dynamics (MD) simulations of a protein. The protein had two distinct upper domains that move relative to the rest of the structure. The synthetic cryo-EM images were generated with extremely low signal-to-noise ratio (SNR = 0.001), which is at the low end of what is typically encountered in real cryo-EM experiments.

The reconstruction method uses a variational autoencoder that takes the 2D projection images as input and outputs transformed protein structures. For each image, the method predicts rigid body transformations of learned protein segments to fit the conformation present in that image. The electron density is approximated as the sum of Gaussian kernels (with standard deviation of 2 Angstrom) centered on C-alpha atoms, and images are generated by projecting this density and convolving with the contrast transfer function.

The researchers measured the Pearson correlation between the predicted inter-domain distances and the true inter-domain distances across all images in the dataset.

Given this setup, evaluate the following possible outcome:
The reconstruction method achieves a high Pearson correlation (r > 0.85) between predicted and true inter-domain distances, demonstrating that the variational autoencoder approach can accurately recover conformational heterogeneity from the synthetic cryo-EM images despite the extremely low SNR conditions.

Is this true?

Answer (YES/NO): NO